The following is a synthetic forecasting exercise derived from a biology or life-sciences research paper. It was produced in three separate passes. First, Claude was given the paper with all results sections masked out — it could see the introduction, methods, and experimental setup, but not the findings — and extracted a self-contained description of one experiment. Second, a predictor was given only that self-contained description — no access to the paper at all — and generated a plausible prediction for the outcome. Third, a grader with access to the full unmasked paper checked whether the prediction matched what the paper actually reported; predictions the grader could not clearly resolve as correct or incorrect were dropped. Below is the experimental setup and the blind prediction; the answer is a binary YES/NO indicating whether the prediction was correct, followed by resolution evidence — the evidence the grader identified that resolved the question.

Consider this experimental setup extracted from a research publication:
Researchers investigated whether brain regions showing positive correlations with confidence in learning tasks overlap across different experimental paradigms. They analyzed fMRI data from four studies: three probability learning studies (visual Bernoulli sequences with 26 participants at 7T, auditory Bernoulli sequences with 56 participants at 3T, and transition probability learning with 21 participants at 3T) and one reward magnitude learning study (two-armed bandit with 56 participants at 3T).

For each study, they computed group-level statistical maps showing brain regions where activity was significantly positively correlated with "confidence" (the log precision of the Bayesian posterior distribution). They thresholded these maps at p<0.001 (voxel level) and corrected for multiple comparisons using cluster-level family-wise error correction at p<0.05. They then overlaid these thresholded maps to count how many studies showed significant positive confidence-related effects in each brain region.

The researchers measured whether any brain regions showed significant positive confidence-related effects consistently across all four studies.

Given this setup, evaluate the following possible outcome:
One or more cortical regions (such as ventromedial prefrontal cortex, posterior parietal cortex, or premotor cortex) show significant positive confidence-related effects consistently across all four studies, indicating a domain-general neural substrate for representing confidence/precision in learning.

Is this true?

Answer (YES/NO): NO